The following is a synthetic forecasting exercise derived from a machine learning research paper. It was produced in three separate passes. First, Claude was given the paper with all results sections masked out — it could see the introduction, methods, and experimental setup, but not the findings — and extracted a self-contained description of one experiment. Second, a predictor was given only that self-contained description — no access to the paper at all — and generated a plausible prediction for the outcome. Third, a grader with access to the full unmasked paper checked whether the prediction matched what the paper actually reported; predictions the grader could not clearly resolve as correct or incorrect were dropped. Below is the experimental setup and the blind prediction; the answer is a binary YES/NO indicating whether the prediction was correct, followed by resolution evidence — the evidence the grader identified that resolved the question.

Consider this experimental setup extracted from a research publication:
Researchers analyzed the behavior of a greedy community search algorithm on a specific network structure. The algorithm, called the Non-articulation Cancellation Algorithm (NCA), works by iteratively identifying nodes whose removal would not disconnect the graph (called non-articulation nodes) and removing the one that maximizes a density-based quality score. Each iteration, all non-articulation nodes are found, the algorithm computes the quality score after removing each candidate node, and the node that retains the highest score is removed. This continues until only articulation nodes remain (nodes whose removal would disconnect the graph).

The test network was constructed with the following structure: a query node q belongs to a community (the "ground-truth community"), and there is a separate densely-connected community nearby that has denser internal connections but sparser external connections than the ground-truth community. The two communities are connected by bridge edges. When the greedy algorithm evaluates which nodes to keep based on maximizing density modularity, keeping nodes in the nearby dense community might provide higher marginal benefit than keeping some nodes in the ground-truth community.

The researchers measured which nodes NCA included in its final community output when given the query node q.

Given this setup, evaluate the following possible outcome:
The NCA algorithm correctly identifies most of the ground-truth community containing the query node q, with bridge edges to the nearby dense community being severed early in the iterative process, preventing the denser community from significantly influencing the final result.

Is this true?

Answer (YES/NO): NO